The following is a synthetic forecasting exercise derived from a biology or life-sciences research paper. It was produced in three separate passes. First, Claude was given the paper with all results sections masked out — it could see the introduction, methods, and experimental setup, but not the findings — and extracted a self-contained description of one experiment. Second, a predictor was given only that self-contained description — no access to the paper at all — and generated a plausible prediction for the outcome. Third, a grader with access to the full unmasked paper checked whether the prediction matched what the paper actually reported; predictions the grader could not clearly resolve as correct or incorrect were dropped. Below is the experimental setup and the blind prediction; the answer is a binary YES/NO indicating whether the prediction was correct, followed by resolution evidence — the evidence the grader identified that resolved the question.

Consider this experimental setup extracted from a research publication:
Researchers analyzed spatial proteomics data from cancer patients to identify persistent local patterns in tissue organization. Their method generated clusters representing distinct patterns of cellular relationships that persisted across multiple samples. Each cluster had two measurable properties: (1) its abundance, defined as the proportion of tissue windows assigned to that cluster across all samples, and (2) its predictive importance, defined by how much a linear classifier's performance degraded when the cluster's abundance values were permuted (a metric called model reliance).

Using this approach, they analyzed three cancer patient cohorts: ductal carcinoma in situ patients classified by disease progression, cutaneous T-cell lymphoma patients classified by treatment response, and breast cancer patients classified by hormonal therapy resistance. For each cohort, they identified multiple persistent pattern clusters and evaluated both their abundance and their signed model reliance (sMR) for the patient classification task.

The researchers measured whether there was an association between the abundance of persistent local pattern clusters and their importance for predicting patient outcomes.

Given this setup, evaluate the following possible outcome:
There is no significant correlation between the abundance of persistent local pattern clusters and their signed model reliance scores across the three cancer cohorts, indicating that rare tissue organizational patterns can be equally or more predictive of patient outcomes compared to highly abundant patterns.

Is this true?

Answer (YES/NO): YES